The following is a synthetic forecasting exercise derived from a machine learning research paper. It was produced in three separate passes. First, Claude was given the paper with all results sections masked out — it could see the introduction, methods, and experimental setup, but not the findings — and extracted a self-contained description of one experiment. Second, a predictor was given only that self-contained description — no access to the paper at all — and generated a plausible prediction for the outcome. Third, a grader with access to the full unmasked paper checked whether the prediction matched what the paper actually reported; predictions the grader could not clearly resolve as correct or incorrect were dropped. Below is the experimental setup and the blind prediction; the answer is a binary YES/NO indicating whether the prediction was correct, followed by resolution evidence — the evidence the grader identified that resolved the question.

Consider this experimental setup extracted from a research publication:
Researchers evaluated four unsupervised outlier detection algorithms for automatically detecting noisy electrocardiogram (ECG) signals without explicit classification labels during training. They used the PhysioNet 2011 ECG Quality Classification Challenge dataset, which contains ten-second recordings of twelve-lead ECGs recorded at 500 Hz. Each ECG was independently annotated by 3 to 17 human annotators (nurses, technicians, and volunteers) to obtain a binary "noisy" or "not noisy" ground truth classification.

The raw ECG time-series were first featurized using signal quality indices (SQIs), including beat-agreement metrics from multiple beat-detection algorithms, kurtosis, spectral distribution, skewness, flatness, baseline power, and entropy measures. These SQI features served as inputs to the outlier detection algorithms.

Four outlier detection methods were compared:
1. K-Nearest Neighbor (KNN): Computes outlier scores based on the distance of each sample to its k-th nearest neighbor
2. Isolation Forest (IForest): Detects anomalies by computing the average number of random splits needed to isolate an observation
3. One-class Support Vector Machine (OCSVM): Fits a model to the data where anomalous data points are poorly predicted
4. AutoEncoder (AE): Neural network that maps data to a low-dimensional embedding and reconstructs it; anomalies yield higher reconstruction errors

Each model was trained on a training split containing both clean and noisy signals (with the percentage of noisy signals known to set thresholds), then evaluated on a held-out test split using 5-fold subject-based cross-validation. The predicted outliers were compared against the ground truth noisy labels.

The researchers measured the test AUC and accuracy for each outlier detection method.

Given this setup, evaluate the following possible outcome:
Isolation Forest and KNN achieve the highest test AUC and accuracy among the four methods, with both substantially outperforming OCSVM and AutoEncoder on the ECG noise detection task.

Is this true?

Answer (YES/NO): NO